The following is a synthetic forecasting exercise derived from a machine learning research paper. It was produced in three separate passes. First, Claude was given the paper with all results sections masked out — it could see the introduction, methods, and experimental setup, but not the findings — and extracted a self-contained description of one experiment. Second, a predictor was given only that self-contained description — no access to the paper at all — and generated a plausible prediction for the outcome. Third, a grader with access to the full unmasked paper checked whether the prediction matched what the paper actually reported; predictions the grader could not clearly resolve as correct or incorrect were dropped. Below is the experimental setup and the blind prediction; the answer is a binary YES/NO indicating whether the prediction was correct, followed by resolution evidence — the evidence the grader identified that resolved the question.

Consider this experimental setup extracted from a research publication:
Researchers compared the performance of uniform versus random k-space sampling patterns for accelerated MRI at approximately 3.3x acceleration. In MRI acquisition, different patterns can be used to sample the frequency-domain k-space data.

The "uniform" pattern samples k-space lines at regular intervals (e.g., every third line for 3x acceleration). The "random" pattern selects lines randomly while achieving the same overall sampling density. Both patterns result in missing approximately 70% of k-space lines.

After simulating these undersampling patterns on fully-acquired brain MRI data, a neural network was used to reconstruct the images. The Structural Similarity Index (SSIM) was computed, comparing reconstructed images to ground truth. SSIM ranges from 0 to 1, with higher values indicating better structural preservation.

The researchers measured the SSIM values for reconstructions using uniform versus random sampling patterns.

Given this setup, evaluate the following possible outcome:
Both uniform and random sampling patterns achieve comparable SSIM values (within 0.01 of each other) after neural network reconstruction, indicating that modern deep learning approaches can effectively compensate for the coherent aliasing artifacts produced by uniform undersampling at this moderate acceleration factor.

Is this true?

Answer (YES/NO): YES